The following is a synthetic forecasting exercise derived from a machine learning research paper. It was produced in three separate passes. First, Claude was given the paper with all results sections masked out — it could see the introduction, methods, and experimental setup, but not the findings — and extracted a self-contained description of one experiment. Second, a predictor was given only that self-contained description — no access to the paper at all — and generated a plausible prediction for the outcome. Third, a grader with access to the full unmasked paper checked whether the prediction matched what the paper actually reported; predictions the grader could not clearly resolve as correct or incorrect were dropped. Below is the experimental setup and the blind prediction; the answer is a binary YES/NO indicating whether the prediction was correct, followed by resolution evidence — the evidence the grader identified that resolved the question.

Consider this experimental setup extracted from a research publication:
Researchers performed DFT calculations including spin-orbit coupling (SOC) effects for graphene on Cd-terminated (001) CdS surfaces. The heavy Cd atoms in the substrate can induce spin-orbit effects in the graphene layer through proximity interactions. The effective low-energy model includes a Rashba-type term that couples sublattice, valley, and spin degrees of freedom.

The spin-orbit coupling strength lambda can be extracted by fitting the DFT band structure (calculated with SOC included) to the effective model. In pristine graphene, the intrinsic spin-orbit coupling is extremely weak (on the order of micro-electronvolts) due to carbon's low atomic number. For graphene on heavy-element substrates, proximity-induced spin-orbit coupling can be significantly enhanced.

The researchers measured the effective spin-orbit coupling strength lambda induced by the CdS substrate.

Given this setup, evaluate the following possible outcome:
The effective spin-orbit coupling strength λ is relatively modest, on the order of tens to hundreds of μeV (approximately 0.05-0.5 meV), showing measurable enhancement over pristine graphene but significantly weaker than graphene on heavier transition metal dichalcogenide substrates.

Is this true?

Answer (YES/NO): NO